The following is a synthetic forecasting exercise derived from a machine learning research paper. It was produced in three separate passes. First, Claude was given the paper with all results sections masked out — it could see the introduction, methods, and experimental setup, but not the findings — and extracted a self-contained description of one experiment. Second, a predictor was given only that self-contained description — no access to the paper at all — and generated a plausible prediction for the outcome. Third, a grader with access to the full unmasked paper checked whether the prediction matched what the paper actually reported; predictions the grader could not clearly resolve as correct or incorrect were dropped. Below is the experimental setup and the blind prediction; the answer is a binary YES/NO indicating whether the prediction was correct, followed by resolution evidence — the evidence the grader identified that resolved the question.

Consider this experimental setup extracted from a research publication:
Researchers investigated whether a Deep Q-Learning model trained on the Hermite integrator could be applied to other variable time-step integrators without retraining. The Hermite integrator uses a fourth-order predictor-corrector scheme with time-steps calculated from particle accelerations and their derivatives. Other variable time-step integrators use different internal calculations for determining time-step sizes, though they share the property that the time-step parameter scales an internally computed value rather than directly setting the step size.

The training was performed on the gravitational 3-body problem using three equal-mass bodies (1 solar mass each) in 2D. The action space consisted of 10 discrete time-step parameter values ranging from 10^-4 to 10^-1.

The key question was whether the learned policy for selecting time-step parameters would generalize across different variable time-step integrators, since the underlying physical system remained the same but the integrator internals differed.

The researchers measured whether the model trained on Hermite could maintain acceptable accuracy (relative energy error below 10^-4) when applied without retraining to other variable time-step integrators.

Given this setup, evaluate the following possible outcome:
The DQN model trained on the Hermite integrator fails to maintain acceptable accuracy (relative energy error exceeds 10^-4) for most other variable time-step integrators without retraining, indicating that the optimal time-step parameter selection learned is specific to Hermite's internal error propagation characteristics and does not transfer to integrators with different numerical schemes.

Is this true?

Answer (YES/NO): NO